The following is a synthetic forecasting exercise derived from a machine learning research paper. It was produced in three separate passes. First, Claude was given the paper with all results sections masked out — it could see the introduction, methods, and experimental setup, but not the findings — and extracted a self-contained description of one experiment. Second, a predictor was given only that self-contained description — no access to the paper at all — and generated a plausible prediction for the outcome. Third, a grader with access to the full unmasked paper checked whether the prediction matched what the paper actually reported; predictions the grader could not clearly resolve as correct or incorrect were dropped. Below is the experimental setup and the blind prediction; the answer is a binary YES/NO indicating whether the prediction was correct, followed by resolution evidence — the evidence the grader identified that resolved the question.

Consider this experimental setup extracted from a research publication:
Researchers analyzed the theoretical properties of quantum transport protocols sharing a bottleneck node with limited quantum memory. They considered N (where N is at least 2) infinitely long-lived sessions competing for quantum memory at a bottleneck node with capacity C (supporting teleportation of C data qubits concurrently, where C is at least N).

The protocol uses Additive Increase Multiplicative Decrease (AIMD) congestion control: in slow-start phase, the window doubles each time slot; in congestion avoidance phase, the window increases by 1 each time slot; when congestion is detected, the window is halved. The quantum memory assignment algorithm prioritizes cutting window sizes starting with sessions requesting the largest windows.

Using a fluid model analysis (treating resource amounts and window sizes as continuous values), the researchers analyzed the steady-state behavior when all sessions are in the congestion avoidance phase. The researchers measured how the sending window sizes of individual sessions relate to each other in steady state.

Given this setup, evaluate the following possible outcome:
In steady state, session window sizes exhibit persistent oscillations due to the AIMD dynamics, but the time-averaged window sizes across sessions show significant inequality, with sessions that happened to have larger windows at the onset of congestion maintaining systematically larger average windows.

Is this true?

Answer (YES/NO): NO